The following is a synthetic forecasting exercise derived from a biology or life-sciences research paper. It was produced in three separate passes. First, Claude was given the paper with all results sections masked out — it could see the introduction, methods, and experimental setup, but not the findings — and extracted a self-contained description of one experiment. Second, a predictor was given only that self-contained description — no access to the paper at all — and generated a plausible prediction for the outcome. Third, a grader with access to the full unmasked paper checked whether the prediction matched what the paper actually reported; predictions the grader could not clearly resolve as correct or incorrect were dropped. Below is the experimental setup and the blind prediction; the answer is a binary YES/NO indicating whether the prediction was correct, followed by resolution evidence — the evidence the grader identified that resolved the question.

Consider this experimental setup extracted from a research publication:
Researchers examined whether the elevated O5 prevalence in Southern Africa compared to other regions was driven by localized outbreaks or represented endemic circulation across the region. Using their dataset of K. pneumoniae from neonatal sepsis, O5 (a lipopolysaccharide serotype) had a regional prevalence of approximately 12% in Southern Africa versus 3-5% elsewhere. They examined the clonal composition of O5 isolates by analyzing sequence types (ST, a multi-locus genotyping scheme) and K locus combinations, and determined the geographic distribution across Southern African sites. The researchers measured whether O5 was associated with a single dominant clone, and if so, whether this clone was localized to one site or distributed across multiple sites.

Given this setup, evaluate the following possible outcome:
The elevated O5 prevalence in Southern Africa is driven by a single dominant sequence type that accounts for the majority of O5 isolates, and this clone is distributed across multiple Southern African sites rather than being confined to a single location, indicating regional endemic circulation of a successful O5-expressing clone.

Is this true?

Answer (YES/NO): YES